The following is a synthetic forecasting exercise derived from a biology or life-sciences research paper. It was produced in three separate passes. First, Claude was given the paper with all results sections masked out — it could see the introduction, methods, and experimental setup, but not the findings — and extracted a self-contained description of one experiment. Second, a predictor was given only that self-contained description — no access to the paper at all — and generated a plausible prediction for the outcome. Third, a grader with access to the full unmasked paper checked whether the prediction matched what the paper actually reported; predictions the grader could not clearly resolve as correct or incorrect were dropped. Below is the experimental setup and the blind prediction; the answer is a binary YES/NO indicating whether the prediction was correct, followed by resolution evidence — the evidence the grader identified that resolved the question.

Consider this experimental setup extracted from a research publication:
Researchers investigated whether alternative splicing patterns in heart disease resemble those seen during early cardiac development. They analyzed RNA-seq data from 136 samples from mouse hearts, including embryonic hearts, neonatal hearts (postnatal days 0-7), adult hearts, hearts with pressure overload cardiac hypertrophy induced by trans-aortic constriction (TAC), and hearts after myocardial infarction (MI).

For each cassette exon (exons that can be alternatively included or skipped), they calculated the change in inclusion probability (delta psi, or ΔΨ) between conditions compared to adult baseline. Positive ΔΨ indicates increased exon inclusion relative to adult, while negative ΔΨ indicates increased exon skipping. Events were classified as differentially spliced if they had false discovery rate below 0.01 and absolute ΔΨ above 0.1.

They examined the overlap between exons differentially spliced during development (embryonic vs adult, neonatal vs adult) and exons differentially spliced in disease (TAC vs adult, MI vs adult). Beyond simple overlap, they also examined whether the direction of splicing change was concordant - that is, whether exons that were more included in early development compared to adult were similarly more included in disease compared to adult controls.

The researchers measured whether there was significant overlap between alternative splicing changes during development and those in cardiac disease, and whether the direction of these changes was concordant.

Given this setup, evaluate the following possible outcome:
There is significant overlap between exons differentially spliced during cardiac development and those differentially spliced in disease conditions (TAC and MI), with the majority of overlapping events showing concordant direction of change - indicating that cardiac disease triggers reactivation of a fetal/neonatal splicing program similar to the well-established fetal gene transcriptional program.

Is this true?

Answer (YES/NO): NO